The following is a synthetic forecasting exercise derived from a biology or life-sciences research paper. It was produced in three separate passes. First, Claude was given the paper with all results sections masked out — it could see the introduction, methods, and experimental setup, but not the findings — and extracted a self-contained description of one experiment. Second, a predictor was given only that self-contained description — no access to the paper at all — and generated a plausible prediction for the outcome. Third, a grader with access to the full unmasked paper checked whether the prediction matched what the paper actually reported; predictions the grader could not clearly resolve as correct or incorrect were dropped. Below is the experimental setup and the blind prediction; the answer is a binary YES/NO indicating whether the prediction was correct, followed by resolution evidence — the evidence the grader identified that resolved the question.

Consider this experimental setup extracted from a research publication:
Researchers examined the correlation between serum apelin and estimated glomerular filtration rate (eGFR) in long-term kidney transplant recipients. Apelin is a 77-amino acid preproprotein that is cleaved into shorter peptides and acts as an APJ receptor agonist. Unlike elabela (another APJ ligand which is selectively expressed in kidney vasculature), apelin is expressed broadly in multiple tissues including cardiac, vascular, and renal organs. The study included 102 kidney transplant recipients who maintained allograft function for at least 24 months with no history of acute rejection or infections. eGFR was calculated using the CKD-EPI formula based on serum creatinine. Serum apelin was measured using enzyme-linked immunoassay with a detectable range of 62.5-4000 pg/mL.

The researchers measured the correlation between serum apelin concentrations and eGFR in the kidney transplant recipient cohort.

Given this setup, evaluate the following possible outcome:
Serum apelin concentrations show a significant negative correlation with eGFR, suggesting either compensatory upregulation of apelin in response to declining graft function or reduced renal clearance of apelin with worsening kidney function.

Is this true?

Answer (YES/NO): NO